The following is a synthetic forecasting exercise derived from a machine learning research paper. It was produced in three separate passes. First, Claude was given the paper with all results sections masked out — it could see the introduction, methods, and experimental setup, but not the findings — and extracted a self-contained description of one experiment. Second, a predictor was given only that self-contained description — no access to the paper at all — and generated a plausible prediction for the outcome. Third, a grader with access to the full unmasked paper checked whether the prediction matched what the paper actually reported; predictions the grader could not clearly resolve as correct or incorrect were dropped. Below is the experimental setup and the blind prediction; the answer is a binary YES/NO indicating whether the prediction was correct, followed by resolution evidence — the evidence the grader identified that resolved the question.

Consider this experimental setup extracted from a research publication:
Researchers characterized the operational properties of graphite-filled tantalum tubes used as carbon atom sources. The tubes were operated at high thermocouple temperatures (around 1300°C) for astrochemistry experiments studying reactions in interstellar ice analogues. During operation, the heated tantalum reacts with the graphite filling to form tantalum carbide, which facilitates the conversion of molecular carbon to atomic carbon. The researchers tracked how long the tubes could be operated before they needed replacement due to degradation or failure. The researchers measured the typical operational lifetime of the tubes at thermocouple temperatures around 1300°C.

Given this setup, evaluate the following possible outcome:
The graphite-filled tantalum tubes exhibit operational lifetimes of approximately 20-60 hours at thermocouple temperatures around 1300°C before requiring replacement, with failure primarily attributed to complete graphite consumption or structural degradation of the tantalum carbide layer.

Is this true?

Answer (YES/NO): NO